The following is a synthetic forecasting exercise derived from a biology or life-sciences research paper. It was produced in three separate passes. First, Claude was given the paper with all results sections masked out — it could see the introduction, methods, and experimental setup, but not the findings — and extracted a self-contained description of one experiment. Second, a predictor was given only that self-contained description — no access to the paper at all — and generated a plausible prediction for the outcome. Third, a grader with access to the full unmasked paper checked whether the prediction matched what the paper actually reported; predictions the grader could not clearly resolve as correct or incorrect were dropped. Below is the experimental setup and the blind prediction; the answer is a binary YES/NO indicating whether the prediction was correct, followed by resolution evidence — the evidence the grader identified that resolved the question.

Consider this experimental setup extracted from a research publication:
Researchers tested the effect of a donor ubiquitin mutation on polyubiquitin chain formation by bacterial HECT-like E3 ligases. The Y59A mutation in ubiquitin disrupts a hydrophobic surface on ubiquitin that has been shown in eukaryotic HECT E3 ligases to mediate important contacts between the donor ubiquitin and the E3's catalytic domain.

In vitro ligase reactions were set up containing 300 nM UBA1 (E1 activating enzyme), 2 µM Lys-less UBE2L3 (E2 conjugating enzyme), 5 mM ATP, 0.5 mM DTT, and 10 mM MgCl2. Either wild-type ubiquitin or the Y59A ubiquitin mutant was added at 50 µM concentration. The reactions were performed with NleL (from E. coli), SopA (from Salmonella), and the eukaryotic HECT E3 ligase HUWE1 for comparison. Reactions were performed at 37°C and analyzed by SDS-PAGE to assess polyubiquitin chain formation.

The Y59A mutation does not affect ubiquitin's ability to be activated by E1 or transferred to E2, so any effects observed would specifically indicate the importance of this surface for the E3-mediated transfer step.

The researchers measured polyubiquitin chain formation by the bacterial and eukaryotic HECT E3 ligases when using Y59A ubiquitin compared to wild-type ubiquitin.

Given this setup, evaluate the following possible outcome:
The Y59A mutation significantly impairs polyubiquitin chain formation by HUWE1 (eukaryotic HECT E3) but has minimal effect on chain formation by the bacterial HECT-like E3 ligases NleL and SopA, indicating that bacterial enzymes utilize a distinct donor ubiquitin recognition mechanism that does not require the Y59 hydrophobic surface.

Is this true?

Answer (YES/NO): NO